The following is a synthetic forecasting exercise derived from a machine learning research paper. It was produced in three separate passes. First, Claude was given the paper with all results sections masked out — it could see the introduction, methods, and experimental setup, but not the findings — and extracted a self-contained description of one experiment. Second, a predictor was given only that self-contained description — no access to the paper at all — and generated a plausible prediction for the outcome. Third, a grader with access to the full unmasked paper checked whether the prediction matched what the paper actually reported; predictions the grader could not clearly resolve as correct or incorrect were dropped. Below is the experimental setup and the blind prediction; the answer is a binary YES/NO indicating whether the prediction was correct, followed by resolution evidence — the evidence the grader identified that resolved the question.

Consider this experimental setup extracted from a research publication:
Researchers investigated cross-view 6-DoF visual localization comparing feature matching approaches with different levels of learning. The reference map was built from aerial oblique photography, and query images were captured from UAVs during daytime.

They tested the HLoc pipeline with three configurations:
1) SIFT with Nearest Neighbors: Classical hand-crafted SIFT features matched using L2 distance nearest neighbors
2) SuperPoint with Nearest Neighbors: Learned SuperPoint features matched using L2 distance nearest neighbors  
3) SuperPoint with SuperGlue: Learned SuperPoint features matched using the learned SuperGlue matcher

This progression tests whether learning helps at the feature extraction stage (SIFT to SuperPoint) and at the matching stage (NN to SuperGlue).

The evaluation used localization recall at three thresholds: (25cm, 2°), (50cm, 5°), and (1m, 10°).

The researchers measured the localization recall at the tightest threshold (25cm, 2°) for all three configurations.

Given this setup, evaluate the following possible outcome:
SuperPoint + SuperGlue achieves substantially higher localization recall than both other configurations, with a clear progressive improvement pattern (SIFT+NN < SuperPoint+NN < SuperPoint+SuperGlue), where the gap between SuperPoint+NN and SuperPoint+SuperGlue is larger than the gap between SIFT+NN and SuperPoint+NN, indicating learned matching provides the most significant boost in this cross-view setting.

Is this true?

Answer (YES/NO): YES